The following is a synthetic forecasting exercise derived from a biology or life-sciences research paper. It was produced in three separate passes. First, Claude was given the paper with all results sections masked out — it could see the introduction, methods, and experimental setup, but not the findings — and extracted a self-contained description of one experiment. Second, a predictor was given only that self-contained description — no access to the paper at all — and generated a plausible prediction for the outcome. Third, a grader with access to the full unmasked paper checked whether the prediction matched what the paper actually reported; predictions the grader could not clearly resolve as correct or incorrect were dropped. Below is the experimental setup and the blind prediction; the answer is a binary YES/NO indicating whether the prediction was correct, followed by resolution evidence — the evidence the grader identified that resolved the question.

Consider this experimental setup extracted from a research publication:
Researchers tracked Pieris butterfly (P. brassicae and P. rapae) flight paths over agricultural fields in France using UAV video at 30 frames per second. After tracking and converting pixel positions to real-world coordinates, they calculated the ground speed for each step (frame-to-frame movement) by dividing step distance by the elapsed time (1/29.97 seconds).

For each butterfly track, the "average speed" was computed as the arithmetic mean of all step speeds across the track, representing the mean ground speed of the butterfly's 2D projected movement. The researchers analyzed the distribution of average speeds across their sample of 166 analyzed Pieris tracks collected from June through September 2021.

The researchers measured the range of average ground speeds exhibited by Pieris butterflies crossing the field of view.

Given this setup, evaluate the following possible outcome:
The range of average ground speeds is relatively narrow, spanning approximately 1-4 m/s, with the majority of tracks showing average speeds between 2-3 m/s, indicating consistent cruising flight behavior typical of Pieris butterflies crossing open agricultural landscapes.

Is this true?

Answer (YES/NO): NO